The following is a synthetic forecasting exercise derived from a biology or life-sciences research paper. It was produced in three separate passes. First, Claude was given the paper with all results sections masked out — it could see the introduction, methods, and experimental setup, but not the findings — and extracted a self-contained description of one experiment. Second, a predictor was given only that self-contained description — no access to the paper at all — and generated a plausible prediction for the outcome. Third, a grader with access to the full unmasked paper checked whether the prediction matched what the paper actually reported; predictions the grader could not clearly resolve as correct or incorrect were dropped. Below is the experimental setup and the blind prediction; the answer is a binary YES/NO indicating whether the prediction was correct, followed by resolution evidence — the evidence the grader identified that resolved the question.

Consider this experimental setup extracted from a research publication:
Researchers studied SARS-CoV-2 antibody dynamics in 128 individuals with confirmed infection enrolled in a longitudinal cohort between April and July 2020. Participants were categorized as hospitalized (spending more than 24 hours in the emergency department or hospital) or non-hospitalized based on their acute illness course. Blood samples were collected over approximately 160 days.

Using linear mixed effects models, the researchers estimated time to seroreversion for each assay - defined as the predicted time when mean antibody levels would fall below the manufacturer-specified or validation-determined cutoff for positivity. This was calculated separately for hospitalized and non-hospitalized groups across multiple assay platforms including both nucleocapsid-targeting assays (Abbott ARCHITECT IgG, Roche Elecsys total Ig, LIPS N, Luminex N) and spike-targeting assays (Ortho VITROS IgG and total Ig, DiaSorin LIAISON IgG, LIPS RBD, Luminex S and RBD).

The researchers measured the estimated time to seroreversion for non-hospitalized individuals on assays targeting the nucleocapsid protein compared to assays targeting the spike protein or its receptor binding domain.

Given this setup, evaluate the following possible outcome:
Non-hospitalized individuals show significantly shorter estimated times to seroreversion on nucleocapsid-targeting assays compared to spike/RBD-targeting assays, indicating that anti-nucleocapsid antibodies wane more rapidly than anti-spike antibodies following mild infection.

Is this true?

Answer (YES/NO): NO